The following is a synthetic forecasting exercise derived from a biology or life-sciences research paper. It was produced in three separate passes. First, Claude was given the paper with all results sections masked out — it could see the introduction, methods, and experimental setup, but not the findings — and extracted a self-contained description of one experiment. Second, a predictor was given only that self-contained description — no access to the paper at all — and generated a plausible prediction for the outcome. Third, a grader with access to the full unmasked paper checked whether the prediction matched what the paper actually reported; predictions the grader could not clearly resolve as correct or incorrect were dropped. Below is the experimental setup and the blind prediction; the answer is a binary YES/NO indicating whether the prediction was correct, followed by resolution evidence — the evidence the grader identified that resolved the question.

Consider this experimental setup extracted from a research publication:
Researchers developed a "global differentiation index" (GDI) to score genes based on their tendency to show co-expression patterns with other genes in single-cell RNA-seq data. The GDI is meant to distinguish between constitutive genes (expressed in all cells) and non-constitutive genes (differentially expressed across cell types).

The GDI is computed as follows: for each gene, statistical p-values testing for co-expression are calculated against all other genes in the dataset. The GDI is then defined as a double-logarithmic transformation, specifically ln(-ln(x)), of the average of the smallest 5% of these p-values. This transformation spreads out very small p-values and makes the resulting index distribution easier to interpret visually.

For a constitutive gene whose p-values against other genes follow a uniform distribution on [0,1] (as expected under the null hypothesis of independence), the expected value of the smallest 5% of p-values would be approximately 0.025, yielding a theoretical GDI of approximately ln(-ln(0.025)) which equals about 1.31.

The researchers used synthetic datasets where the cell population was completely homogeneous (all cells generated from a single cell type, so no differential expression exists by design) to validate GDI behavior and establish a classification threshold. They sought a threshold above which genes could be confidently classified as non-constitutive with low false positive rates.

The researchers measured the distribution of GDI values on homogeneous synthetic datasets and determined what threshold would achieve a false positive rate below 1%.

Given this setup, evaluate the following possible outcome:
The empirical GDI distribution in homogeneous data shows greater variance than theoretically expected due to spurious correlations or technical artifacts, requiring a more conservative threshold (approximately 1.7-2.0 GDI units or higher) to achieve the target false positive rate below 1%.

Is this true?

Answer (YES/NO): NO